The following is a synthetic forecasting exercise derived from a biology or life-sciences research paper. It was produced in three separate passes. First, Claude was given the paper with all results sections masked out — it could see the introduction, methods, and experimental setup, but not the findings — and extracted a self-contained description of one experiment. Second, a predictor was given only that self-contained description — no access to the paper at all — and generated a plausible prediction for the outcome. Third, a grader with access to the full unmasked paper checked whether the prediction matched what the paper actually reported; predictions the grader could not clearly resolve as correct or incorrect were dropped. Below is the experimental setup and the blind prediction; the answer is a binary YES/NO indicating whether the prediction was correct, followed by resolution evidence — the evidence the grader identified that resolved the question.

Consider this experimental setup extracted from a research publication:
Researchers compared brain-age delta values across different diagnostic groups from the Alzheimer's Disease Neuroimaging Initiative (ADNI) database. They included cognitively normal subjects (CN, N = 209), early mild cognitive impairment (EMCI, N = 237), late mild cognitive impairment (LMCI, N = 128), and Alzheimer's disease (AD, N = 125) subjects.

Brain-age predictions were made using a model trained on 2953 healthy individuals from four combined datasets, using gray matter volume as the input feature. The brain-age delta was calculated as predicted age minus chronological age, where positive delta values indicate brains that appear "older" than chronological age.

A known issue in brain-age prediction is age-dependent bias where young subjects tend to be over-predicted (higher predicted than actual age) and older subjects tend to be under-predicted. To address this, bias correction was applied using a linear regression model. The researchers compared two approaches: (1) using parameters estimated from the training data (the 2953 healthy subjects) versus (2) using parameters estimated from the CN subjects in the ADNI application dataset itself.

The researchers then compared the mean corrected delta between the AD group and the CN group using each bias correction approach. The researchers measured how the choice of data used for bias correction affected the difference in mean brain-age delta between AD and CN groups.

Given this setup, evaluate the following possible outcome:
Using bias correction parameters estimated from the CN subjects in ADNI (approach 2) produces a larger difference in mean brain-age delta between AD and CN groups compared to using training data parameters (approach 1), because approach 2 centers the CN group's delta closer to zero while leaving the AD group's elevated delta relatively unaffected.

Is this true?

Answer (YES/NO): YES